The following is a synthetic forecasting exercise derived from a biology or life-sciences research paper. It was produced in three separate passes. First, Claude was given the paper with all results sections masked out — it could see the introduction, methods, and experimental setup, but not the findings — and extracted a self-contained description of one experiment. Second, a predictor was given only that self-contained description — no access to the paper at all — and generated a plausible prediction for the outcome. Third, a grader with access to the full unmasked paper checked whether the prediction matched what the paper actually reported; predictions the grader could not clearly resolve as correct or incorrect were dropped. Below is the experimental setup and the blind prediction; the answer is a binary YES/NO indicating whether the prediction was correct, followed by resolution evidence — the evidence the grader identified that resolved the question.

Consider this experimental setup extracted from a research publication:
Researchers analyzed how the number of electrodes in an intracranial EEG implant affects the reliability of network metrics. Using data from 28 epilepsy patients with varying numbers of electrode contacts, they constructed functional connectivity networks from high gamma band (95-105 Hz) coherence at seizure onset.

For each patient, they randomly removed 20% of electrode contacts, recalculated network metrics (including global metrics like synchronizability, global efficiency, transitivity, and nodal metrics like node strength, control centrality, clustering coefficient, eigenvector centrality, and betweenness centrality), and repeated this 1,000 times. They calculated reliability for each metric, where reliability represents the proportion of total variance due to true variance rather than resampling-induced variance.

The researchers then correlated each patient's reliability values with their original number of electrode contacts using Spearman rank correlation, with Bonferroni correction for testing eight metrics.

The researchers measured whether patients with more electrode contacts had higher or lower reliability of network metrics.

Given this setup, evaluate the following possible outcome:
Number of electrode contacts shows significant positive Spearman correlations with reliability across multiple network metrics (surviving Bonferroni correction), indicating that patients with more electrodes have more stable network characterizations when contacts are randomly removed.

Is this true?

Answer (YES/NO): YES